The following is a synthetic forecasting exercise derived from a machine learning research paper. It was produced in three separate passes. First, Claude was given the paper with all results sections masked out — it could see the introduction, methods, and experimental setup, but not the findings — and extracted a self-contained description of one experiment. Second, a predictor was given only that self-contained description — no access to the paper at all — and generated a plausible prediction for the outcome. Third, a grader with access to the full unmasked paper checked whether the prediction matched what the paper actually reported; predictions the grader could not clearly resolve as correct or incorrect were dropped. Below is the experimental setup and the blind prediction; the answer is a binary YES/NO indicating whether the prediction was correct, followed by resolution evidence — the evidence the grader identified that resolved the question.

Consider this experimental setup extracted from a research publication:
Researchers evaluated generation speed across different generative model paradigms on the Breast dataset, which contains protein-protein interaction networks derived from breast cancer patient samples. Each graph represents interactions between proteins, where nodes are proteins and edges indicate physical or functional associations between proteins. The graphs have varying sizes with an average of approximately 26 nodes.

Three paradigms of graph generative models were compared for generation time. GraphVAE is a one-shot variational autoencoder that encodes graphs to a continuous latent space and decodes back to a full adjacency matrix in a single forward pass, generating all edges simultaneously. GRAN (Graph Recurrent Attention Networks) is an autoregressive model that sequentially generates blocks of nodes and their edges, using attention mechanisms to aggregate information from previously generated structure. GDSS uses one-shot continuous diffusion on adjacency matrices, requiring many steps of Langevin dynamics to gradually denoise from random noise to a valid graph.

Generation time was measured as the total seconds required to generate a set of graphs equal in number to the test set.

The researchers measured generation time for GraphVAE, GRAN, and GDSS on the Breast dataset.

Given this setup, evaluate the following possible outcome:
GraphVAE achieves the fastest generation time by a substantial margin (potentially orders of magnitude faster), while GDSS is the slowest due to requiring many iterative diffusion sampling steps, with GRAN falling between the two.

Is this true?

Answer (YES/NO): YES